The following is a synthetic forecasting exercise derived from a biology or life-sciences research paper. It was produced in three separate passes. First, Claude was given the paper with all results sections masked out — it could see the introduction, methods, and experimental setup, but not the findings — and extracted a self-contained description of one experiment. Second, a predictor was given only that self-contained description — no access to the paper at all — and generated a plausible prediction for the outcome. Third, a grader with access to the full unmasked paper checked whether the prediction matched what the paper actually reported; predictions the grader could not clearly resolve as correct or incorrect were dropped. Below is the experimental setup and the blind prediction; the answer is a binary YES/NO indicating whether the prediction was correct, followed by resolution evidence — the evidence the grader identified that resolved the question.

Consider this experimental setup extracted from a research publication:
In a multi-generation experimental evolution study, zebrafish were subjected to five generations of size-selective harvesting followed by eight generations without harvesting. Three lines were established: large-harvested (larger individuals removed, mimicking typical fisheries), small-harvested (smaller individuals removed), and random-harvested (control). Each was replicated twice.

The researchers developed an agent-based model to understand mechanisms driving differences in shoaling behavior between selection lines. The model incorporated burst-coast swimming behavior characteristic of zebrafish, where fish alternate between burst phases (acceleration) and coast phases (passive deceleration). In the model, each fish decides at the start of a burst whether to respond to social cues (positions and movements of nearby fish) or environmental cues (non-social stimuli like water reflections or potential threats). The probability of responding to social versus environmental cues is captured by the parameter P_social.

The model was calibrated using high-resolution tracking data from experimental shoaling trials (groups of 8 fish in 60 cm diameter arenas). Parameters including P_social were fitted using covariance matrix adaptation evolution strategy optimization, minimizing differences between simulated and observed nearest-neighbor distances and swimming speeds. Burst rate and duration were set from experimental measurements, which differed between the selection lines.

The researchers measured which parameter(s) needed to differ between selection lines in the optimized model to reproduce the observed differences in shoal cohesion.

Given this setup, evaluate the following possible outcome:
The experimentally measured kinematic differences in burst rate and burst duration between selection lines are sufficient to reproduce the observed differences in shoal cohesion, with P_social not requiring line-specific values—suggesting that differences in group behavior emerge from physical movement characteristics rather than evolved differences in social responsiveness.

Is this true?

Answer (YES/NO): NO